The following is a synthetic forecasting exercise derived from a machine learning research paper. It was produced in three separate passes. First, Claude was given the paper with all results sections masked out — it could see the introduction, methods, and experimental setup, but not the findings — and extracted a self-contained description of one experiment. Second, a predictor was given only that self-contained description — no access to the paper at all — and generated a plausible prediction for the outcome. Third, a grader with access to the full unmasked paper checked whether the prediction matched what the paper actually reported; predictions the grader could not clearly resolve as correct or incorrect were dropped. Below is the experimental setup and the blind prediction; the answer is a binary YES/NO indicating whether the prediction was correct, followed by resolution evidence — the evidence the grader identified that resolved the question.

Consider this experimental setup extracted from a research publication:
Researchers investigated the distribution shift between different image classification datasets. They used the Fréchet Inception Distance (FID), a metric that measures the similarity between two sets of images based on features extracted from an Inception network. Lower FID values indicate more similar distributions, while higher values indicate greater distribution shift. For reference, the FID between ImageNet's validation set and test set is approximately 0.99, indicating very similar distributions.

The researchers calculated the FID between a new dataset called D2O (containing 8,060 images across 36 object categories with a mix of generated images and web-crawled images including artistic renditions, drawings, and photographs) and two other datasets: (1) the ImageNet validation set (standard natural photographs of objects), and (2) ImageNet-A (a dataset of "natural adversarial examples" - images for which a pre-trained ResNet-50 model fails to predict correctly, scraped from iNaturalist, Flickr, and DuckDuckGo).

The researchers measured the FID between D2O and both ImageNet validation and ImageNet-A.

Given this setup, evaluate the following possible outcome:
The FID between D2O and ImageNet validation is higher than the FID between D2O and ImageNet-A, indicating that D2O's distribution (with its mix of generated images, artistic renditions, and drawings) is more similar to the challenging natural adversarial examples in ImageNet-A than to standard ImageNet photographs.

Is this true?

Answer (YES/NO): NO